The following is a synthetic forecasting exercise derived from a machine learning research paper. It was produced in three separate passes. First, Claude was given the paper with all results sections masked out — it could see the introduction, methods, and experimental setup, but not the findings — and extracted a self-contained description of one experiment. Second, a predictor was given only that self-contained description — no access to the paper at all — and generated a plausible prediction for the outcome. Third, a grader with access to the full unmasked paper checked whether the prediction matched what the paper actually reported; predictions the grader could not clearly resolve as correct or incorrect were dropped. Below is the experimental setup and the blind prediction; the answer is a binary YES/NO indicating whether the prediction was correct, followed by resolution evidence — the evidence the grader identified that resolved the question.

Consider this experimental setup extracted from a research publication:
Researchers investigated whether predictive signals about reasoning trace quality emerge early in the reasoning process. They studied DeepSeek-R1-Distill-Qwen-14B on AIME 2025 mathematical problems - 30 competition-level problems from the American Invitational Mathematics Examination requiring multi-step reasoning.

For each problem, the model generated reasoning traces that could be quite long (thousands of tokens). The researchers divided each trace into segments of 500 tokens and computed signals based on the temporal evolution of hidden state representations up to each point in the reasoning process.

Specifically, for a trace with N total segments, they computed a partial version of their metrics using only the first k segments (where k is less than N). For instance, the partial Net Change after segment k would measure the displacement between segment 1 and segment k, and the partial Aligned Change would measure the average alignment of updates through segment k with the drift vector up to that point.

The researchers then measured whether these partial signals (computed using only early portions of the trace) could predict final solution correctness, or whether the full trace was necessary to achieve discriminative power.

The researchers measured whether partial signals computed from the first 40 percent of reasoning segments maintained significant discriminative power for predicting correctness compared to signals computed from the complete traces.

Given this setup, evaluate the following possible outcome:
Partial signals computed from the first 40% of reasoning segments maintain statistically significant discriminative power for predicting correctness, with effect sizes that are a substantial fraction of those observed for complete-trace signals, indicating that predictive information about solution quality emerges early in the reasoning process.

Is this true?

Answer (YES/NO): YES